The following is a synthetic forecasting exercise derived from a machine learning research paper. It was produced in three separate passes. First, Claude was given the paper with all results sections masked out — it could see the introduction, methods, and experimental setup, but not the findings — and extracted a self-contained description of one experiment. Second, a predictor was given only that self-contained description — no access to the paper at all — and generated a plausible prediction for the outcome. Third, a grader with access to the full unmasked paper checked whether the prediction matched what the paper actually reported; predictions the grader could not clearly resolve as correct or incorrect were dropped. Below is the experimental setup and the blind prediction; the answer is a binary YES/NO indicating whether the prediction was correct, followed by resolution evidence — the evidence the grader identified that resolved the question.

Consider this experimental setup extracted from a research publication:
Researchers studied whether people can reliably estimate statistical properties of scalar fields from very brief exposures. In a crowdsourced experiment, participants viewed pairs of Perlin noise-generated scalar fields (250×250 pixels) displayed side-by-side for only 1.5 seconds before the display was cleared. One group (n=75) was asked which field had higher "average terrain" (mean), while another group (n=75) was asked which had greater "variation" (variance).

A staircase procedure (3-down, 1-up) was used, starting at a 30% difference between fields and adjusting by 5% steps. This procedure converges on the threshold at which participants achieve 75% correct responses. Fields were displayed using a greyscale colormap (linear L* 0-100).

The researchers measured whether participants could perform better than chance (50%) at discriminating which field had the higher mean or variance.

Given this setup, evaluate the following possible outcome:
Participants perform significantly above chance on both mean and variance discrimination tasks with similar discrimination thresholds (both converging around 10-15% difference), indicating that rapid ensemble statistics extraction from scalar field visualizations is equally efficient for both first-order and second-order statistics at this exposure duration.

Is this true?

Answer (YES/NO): NO